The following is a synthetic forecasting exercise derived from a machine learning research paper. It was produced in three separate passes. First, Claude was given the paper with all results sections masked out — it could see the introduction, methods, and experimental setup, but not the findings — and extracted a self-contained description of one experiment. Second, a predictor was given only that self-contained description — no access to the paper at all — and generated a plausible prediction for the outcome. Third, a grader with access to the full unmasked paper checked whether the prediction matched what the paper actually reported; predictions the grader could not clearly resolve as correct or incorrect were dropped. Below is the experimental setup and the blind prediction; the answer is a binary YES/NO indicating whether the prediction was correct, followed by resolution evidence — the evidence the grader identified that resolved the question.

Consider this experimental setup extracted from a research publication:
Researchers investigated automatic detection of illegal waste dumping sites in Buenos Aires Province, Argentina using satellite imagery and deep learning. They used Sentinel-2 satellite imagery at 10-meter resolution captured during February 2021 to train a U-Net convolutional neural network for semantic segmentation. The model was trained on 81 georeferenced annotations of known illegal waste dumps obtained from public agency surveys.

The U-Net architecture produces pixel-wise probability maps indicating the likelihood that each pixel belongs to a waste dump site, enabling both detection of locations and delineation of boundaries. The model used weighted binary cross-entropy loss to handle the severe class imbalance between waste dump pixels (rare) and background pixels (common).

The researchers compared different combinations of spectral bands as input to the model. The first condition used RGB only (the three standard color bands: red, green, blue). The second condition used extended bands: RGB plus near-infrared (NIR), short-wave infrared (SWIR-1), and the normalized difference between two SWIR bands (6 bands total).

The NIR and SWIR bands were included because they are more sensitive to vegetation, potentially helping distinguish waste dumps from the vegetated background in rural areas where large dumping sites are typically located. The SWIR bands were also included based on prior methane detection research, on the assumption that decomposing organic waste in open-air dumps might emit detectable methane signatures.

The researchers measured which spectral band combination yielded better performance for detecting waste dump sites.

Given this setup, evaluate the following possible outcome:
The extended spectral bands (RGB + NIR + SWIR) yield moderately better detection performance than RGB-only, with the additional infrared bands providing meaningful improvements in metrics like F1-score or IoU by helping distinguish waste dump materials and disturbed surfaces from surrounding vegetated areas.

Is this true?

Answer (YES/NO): YES